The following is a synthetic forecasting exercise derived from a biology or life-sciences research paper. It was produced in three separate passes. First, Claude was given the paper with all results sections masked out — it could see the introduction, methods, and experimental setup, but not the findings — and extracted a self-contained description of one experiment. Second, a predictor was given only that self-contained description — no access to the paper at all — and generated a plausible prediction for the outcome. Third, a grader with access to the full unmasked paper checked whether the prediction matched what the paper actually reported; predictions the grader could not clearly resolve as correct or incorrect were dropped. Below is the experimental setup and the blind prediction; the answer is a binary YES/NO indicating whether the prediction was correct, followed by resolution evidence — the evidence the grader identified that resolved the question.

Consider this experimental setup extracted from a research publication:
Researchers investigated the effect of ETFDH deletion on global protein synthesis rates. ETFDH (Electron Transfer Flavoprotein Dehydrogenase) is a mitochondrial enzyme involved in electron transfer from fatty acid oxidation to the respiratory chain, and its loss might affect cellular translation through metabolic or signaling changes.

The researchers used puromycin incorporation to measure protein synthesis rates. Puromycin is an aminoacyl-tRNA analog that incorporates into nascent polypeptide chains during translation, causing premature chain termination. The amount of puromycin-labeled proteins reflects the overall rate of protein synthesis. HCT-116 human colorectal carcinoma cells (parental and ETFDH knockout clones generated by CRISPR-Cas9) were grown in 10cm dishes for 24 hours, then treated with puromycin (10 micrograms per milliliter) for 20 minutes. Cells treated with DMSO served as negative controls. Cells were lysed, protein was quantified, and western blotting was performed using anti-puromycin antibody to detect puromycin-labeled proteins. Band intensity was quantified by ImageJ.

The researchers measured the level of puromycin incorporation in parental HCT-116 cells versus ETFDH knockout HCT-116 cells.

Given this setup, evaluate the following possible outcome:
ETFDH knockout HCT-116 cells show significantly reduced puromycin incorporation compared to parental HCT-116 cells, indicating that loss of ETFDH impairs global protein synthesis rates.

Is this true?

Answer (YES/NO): NO